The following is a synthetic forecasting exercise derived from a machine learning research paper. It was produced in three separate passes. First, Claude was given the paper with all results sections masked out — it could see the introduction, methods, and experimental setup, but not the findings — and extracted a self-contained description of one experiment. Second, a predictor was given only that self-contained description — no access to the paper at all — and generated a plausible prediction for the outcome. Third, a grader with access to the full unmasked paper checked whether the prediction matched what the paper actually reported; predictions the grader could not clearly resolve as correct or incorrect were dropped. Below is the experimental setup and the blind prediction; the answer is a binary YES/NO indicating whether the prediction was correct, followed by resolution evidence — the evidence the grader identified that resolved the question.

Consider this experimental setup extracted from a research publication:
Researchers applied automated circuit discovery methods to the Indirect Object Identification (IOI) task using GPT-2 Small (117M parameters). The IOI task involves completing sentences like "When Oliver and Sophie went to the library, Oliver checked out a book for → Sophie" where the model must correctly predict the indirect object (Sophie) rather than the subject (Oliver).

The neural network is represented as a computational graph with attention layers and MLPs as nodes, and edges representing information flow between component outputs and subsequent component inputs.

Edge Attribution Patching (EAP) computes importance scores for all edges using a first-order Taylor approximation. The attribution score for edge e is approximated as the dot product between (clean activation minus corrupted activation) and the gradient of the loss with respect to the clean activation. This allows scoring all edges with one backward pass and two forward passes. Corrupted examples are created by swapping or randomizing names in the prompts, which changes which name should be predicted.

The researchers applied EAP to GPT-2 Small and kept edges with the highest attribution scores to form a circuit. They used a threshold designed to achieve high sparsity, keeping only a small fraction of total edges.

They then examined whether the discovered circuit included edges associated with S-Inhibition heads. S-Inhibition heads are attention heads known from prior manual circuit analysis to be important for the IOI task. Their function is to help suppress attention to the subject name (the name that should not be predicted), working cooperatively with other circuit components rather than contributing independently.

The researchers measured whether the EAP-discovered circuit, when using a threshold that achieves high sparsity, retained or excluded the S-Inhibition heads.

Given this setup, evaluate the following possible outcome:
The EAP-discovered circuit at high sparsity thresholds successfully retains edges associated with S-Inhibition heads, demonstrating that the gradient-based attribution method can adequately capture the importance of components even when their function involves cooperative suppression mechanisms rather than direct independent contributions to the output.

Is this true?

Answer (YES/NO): NO